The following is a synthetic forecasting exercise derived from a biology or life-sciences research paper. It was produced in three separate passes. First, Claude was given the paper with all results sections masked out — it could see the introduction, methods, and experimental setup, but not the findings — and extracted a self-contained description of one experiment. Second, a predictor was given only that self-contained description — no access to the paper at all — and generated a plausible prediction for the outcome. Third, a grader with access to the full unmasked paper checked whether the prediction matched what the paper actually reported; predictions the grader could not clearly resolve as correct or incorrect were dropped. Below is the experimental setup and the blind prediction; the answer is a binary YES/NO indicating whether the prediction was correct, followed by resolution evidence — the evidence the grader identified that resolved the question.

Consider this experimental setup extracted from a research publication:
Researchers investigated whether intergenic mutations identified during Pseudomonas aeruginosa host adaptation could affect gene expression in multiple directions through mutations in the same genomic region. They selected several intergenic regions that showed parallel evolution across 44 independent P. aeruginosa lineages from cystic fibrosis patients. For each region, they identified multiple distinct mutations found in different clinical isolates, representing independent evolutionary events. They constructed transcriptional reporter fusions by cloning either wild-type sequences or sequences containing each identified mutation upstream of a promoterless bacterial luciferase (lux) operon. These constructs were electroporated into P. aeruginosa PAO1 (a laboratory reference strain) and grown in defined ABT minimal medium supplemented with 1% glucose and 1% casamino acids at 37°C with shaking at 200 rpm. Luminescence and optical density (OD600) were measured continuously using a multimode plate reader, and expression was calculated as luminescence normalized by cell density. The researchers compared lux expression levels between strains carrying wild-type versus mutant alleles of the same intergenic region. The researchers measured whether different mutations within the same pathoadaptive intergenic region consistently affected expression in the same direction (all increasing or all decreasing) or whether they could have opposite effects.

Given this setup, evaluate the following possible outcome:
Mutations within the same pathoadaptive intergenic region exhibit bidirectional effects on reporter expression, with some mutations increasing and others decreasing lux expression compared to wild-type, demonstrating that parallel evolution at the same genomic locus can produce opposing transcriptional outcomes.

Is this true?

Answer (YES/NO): NO